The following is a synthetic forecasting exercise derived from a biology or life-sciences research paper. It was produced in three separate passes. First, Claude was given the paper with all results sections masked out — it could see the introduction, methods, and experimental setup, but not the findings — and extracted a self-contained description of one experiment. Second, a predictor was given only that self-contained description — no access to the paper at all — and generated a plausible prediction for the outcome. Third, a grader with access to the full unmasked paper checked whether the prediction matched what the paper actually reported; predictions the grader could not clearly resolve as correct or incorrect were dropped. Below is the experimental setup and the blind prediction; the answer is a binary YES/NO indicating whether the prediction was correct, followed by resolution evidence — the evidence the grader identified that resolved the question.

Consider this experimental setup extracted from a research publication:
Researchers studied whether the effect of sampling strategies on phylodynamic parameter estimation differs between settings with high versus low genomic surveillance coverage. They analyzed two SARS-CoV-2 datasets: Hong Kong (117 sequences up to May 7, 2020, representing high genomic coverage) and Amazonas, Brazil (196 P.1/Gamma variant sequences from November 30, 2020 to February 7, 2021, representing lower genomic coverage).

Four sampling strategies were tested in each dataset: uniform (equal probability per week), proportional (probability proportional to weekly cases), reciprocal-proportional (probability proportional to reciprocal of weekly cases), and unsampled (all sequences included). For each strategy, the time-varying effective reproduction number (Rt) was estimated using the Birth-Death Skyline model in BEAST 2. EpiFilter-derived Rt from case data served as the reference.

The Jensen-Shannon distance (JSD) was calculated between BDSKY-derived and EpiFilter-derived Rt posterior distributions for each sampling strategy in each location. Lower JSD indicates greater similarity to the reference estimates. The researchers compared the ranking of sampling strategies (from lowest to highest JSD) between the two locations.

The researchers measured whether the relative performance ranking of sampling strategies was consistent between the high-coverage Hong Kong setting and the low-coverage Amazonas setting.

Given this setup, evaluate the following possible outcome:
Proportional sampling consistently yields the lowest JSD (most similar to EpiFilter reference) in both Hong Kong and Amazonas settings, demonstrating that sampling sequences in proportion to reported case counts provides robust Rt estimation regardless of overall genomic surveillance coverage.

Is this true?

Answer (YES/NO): NO